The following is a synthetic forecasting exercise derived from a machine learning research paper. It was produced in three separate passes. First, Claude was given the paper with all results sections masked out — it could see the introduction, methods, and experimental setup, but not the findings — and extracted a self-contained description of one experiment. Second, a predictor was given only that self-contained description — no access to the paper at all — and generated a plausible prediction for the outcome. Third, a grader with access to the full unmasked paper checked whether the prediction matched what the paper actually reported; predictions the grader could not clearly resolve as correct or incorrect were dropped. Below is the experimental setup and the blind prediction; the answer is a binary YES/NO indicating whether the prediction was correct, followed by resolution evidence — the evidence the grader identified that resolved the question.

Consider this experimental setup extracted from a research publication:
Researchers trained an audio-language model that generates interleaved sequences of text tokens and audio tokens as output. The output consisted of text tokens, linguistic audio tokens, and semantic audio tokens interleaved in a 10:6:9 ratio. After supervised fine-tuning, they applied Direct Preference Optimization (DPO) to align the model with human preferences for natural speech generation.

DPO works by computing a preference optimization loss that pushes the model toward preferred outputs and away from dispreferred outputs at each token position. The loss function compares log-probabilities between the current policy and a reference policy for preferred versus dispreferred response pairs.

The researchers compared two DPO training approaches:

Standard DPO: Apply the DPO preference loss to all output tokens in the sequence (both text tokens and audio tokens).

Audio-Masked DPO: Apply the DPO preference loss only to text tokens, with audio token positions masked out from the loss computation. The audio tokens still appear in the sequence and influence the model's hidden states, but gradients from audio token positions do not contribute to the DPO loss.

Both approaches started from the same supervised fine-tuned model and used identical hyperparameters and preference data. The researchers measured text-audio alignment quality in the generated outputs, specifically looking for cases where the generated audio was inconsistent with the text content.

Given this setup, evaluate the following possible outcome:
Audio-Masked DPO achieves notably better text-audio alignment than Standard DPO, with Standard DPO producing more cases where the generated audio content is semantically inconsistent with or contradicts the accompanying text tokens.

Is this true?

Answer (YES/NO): YES